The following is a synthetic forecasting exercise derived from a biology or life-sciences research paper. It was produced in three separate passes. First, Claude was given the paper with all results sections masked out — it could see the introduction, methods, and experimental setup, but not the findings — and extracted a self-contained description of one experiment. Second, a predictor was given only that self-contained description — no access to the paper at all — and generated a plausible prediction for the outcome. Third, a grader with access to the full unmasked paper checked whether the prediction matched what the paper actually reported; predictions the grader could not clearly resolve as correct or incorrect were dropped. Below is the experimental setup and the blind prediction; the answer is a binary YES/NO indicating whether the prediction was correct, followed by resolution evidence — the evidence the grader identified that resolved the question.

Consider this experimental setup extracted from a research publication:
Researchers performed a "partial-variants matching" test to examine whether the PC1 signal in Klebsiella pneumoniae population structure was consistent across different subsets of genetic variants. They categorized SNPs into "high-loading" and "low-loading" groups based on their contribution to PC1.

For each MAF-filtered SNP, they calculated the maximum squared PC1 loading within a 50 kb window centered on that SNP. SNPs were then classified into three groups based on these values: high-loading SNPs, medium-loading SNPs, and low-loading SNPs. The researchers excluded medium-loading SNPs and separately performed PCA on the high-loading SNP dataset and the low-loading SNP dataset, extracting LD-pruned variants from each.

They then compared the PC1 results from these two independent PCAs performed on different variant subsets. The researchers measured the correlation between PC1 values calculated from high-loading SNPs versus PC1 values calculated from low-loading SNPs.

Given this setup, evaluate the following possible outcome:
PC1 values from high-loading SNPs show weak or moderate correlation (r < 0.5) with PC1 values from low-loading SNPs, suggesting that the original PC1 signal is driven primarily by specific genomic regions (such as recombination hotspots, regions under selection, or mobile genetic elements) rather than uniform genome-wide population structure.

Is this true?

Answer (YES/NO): NO